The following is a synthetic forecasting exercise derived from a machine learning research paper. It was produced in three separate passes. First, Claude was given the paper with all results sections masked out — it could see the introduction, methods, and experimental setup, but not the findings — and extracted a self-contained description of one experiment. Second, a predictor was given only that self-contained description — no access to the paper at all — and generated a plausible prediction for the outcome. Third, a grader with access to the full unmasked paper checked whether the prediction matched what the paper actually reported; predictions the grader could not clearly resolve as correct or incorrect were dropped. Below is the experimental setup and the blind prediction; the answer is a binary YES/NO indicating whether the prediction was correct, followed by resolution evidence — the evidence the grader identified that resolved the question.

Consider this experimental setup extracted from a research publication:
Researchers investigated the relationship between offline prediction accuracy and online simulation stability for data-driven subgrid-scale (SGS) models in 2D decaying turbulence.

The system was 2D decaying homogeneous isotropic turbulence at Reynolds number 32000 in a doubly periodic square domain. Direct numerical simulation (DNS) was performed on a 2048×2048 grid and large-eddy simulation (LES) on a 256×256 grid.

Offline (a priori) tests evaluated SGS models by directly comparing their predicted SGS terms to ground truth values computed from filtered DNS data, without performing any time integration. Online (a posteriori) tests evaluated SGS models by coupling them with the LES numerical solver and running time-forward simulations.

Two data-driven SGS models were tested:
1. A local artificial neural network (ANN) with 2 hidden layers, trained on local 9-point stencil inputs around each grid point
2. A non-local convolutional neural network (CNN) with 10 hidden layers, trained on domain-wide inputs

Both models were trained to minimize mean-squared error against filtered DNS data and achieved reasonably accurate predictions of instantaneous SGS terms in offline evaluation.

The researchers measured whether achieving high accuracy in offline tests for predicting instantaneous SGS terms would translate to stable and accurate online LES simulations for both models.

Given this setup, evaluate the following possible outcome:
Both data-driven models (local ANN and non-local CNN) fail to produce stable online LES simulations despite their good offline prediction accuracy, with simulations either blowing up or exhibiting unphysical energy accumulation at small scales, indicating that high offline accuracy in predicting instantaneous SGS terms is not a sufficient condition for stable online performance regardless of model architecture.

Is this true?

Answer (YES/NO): NO